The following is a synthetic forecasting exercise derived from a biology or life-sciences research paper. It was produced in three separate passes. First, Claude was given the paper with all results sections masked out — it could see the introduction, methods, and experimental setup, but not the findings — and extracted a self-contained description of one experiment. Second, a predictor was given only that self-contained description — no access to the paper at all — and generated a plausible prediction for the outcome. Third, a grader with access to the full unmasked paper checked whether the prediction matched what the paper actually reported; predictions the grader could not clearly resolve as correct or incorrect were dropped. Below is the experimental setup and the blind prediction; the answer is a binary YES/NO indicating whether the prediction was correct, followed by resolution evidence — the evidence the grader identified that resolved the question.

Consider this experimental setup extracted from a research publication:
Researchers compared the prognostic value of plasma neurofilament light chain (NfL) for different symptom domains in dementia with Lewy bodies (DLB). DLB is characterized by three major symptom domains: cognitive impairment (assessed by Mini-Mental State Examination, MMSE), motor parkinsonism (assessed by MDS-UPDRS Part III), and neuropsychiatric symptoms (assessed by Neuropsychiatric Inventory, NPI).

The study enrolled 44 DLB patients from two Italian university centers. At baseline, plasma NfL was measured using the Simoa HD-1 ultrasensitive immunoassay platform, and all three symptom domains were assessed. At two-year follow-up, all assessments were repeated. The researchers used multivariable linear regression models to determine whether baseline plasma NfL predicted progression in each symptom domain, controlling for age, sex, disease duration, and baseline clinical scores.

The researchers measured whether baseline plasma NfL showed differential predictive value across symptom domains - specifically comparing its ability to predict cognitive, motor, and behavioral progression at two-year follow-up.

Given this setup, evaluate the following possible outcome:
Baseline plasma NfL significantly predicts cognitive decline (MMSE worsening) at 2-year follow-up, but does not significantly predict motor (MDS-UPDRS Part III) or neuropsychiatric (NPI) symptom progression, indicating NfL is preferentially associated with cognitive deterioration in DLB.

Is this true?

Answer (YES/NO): YES